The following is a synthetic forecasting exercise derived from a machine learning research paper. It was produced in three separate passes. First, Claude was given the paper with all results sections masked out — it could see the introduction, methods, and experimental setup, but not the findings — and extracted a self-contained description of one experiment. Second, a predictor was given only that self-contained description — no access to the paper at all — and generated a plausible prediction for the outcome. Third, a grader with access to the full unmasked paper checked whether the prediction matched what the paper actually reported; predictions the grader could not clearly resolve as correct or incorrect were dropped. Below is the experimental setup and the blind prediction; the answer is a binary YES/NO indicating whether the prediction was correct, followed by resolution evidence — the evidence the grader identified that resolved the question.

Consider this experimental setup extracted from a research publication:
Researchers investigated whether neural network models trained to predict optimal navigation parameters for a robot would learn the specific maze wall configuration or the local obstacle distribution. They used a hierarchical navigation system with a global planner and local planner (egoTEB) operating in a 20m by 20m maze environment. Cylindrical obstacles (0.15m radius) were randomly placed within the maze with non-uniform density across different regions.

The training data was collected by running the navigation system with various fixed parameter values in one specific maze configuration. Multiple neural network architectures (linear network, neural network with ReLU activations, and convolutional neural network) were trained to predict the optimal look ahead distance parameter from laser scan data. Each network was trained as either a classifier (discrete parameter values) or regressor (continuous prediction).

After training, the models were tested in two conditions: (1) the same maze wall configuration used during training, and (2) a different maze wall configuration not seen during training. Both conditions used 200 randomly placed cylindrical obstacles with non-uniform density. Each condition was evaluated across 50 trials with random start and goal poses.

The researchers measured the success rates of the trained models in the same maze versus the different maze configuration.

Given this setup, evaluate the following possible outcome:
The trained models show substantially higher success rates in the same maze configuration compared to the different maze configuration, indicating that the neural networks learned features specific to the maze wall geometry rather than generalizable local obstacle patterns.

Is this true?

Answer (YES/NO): NO